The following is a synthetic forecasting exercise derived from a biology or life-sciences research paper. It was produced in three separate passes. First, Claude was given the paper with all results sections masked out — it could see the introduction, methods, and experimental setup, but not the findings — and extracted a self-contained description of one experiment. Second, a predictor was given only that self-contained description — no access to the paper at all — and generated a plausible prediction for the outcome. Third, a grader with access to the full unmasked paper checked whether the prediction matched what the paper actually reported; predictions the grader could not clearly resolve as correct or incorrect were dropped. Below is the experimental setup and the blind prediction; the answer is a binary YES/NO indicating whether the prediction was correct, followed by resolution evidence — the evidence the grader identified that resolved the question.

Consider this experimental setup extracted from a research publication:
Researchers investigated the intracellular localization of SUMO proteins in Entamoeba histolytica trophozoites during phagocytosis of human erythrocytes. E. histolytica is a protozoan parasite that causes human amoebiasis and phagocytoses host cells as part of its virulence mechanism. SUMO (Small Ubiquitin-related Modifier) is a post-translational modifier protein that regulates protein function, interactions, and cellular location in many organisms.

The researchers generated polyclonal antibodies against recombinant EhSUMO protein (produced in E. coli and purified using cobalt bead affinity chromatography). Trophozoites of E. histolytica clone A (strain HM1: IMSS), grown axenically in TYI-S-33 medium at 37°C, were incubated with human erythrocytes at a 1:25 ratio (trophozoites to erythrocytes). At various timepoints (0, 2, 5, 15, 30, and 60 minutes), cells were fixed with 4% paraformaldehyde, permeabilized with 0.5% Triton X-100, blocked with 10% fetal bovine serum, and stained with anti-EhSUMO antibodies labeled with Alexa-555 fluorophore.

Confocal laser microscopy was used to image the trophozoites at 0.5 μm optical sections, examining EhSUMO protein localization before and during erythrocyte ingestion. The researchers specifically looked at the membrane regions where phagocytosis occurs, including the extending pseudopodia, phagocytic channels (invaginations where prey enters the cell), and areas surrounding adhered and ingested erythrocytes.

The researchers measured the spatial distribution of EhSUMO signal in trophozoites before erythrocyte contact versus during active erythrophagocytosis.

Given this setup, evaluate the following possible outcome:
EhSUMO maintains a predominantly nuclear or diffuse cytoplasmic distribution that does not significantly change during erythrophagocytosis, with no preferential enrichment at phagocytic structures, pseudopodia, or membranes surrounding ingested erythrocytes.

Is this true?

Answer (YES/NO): NO